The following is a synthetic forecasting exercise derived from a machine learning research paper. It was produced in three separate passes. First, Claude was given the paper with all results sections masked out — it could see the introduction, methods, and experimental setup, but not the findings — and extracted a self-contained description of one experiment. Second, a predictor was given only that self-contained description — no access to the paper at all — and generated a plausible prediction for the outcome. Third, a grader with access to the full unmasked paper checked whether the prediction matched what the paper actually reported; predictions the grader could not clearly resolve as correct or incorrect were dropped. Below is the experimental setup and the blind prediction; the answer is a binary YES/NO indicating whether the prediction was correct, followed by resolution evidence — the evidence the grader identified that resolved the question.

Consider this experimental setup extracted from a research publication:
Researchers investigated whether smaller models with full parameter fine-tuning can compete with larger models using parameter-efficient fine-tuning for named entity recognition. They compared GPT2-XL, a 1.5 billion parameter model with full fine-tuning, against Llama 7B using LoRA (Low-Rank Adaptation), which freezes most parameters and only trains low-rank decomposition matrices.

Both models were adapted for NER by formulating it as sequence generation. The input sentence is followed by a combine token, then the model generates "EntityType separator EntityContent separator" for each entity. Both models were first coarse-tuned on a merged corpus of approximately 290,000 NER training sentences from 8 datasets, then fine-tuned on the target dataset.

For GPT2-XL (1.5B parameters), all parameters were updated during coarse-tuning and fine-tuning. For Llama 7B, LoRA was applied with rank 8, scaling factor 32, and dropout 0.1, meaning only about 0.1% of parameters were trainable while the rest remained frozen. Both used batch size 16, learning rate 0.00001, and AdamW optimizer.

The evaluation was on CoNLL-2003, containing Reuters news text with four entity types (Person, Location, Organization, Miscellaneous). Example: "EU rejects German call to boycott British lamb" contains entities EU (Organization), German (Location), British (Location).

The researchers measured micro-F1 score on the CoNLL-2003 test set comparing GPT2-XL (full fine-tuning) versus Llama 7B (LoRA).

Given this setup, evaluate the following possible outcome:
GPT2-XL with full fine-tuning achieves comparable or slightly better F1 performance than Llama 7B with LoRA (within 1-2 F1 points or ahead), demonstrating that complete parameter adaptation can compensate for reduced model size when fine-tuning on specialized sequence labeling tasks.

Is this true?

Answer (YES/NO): NO